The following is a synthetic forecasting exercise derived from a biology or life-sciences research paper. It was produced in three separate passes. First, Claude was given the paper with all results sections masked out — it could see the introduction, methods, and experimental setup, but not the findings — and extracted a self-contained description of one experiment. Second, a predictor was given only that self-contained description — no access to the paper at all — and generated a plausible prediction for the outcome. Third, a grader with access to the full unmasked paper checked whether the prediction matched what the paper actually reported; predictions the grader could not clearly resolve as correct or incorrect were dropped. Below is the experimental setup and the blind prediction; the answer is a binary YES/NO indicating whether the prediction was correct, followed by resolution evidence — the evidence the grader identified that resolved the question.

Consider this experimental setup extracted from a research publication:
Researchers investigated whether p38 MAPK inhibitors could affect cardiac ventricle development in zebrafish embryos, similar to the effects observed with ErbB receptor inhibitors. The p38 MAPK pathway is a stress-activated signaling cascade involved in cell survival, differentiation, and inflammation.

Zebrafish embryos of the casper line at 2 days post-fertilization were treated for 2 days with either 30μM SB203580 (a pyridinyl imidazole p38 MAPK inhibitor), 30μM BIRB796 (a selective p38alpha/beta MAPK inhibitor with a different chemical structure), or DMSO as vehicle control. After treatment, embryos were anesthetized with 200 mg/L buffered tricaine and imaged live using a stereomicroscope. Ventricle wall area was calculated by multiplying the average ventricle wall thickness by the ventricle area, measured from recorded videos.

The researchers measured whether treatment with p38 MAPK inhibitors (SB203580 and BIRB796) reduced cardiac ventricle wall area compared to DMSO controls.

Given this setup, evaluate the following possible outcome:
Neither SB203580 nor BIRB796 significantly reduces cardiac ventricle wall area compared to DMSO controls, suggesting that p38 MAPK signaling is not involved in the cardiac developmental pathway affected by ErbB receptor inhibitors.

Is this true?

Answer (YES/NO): NO